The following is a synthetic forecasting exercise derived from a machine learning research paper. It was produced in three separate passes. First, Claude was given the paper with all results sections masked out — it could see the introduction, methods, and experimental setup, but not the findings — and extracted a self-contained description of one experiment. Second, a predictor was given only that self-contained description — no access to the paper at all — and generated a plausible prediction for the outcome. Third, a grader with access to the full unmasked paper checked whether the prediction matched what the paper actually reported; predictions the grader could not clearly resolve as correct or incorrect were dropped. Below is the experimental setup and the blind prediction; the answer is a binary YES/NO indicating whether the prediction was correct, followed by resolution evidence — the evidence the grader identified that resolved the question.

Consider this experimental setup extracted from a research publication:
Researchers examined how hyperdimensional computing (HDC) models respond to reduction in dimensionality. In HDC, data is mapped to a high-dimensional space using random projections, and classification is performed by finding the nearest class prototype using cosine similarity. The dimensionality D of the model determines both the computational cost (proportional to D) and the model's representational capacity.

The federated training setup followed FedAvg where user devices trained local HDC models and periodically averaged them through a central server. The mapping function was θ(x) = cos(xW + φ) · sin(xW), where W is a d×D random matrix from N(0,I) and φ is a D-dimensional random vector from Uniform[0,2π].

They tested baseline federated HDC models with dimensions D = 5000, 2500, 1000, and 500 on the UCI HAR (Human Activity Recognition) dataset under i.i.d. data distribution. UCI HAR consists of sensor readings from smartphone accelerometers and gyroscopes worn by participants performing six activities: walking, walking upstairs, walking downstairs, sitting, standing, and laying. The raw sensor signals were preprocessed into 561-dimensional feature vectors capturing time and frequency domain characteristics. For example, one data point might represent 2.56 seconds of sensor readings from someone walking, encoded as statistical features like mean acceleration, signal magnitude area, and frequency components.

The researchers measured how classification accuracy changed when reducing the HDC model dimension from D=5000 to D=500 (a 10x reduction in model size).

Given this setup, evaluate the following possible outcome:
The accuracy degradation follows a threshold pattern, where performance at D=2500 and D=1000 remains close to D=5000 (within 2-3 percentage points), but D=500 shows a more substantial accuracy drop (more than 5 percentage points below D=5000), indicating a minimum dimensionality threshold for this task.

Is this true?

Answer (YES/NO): NO